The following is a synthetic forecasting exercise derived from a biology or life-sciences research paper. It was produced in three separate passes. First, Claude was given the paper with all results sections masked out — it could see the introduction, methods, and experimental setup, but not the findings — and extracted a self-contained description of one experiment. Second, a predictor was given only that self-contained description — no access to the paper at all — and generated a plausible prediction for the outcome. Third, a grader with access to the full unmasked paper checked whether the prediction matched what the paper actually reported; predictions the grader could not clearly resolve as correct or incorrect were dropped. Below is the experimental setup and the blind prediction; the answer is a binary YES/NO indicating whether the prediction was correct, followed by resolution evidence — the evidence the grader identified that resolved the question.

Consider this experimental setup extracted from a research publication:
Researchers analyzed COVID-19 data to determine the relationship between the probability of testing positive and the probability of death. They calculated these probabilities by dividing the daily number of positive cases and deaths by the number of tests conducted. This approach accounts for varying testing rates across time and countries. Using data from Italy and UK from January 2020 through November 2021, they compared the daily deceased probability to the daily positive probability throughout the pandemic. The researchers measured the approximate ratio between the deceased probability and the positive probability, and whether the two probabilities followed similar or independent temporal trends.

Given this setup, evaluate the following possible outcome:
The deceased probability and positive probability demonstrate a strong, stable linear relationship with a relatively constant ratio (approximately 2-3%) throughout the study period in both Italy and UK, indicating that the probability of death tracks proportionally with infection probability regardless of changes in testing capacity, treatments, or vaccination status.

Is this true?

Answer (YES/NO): NO